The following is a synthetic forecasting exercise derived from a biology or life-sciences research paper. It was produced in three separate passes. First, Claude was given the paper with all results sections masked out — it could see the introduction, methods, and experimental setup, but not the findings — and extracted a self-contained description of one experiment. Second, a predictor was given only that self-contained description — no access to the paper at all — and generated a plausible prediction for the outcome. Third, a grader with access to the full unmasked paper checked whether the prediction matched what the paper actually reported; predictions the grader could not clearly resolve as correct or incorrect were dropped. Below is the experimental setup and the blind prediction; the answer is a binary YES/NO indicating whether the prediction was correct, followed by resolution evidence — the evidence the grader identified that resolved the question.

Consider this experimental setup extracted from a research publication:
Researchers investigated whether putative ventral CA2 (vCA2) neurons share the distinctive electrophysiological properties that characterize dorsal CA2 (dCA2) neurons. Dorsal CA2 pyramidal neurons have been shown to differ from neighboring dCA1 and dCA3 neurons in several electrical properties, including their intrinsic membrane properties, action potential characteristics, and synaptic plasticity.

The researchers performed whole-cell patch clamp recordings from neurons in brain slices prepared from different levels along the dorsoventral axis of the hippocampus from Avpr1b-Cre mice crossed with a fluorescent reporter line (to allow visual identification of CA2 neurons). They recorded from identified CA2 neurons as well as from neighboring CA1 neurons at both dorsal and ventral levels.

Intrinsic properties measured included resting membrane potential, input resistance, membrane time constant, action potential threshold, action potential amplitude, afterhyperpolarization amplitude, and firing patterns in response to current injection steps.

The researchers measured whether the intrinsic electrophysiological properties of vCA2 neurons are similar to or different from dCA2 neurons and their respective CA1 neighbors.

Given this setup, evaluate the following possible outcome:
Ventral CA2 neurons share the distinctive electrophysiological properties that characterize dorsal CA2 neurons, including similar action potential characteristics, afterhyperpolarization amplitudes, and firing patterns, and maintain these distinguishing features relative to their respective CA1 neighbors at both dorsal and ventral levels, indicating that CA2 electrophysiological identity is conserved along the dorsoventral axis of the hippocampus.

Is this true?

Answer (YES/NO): YES